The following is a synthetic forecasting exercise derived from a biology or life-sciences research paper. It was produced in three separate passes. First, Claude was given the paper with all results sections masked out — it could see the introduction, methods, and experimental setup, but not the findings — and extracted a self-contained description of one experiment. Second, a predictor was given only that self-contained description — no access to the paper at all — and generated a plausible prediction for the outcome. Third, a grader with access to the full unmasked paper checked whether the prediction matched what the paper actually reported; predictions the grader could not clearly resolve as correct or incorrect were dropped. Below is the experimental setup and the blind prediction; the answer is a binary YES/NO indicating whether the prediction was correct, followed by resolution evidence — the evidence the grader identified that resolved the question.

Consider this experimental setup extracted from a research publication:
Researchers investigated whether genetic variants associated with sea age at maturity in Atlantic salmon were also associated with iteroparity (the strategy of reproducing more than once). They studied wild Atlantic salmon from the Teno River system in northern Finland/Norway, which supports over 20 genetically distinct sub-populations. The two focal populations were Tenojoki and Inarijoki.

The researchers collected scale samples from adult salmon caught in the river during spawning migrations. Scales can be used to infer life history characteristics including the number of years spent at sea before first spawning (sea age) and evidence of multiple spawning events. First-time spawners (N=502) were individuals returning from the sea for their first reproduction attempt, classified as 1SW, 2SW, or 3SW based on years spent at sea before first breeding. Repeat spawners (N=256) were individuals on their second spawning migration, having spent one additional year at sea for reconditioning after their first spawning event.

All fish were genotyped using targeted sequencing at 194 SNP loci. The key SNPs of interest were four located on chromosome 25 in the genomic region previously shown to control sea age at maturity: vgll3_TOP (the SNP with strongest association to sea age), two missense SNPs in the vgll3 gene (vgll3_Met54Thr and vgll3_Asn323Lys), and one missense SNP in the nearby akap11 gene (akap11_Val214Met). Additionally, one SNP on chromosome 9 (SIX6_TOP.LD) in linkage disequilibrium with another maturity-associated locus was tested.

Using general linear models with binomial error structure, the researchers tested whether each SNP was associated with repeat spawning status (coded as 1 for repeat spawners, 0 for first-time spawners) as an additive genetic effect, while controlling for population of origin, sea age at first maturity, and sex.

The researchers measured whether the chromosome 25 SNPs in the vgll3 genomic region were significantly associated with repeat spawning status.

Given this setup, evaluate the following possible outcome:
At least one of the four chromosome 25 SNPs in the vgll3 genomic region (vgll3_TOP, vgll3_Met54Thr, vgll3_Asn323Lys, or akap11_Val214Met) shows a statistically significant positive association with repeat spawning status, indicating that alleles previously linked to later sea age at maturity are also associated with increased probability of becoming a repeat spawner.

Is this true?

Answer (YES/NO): NO